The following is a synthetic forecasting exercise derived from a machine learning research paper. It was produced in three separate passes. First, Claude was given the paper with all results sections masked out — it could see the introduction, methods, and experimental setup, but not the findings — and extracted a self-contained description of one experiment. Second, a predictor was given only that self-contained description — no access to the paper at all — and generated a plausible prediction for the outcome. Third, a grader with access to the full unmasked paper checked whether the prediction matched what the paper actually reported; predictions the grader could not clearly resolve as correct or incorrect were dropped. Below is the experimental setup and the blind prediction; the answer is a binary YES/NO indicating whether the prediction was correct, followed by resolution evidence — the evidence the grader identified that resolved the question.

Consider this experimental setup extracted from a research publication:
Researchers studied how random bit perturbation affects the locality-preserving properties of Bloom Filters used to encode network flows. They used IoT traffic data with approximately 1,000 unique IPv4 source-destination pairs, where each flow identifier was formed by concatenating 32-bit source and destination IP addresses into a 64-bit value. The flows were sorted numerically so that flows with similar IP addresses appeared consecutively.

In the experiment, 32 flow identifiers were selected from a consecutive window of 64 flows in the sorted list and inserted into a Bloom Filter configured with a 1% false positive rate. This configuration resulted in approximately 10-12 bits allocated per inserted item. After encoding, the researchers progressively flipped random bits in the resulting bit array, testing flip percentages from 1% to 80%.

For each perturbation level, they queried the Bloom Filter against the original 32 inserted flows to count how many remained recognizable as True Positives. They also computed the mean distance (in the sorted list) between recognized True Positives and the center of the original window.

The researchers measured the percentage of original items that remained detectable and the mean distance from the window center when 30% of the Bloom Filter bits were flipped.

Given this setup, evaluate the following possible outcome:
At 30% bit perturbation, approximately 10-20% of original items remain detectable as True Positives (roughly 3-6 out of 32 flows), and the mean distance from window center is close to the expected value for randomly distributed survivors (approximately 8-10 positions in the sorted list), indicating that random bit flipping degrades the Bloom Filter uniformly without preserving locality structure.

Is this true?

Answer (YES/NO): NO